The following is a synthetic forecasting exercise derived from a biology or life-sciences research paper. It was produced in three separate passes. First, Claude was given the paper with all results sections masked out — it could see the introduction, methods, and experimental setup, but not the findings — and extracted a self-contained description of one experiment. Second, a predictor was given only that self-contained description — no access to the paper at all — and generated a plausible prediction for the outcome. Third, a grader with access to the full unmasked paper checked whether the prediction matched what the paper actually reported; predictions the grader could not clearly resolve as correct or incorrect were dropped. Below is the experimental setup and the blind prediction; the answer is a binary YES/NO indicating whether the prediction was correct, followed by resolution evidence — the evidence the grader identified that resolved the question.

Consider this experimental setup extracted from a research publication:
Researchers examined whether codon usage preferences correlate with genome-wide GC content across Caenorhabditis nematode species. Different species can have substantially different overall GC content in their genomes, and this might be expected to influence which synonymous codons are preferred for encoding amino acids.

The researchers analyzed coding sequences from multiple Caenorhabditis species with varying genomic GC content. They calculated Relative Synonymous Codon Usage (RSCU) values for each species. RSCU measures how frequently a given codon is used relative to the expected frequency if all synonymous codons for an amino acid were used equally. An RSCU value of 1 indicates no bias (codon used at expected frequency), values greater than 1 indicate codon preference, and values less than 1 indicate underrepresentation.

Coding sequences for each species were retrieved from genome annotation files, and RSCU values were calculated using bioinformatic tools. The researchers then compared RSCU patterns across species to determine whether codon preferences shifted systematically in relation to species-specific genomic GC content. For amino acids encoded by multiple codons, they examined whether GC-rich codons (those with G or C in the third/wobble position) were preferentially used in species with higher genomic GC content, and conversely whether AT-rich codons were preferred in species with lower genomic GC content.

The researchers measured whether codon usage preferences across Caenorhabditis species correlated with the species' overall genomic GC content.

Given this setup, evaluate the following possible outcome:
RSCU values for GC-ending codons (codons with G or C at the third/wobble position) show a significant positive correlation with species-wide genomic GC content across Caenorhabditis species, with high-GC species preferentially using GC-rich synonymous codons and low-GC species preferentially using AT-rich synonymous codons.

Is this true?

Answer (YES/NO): YES